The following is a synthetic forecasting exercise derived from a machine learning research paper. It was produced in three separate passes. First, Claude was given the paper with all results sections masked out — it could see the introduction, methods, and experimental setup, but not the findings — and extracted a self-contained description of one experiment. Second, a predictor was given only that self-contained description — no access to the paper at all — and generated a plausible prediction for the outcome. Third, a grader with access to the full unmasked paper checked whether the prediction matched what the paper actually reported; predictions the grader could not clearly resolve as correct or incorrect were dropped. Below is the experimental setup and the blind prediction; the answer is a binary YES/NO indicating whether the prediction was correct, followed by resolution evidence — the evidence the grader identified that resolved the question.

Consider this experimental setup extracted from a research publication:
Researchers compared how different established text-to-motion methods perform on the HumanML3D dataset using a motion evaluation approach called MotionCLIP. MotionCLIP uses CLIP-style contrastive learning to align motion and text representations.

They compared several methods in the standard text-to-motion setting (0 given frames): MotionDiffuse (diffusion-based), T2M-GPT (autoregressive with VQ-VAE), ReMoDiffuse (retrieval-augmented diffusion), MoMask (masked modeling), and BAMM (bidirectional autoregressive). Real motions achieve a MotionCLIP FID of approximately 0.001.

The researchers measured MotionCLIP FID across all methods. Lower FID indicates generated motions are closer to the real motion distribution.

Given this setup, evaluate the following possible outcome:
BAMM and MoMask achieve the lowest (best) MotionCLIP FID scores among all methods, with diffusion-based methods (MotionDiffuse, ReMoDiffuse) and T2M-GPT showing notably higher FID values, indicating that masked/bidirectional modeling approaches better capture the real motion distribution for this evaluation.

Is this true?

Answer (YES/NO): NO